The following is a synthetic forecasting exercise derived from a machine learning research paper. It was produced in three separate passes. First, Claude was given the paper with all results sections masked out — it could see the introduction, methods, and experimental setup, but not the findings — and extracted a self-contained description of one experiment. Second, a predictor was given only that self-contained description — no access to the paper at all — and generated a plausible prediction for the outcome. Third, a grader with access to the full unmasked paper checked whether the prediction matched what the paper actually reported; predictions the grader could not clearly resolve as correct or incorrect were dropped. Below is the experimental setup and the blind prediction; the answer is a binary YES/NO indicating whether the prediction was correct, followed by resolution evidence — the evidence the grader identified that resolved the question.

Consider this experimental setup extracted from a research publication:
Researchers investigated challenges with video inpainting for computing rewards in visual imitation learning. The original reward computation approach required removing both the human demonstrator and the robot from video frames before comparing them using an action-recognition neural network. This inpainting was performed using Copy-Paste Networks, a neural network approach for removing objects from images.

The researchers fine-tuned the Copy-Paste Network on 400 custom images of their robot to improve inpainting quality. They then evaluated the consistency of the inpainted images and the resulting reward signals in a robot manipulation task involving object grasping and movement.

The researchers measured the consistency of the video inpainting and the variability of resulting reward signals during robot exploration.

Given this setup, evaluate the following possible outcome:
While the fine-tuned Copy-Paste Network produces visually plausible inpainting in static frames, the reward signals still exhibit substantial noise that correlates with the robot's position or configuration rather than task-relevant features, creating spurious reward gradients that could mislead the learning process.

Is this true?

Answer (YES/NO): NO